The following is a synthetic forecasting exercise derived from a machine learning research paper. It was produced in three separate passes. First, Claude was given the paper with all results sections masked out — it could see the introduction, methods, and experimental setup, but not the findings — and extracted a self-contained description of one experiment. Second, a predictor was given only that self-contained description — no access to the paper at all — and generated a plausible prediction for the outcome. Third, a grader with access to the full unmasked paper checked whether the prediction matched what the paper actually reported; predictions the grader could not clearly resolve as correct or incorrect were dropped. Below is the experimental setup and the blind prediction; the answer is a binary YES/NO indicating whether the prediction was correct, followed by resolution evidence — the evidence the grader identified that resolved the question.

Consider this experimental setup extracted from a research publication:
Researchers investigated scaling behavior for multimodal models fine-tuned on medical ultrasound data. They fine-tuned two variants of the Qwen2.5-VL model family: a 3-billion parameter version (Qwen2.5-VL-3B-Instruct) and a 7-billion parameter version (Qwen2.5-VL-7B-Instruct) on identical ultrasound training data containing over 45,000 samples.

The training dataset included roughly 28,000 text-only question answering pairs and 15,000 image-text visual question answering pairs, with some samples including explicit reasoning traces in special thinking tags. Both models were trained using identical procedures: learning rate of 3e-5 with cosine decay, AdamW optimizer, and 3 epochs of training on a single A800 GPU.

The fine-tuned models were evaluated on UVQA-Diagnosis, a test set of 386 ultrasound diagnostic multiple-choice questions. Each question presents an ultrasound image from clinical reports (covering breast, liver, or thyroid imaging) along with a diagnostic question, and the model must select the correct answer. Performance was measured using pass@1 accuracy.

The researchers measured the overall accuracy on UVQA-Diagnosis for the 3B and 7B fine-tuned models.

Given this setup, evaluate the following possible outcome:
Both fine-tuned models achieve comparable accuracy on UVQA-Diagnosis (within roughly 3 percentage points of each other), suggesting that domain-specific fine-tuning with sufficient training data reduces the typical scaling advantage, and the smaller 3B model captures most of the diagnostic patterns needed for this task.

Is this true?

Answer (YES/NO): NO